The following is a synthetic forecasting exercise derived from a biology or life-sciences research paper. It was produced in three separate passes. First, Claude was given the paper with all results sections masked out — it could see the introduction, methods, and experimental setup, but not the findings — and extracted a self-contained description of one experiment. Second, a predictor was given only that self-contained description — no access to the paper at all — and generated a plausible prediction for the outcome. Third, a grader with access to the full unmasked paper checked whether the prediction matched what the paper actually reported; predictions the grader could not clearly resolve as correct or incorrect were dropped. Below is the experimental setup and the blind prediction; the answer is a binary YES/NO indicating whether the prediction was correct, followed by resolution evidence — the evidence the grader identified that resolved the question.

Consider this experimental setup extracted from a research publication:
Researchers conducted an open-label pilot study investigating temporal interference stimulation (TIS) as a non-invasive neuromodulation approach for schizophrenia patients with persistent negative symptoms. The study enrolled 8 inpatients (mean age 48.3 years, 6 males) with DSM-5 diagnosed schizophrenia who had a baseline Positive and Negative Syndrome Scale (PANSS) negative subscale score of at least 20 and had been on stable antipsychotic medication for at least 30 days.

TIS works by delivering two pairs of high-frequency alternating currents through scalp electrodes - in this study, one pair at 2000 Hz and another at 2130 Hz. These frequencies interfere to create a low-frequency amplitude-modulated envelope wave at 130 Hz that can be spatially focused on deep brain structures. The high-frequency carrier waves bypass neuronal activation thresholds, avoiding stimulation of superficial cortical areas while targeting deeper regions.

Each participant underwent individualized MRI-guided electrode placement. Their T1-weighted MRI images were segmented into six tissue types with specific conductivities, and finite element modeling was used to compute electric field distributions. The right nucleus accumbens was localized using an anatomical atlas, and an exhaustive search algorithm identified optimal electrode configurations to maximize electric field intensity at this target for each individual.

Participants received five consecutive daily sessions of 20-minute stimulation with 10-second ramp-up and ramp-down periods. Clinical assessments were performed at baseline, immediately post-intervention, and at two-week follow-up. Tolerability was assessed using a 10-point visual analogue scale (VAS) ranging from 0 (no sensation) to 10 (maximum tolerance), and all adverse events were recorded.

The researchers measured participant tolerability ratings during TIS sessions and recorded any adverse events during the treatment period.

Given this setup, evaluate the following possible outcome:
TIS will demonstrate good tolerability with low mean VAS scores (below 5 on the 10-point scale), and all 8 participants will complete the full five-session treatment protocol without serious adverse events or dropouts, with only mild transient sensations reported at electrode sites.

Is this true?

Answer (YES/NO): NO